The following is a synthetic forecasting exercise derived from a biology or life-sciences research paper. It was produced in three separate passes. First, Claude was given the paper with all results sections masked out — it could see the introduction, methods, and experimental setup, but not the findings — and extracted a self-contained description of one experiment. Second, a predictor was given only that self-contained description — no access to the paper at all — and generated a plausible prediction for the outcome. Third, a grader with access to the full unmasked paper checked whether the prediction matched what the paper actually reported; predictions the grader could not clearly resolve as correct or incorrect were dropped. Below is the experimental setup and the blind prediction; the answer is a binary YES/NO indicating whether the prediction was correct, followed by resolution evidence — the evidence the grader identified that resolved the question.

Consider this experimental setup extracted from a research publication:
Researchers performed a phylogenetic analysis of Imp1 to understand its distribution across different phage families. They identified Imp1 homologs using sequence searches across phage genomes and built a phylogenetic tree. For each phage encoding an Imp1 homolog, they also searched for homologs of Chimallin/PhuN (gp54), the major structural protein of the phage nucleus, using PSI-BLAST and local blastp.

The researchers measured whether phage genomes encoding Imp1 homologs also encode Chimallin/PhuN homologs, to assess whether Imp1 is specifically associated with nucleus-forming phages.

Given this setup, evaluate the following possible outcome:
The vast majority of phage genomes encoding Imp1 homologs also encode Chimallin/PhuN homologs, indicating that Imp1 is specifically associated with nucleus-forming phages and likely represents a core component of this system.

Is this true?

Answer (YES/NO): YES